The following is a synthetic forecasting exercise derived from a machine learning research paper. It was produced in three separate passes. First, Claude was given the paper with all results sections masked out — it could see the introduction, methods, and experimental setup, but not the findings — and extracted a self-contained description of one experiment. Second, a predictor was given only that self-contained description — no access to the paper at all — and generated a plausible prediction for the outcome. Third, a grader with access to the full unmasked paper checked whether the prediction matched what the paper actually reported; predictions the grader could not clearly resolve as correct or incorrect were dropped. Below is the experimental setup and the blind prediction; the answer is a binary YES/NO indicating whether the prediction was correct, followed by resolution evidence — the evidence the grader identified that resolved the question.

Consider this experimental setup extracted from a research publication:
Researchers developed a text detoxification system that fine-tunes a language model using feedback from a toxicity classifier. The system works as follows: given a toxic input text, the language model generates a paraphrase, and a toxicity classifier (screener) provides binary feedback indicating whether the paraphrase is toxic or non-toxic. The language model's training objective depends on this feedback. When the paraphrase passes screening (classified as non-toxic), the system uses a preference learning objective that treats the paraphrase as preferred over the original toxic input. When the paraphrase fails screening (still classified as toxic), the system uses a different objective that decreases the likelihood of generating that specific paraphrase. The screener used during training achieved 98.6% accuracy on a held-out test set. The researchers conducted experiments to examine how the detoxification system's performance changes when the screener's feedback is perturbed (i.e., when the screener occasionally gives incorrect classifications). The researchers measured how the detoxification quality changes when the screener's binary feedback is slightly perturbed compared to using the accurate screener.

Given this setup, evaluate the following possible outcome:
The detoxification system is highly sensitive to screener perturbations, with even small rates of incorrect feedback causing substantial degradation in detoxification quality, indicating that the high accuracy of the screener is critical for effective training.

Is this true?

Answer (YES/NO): YES